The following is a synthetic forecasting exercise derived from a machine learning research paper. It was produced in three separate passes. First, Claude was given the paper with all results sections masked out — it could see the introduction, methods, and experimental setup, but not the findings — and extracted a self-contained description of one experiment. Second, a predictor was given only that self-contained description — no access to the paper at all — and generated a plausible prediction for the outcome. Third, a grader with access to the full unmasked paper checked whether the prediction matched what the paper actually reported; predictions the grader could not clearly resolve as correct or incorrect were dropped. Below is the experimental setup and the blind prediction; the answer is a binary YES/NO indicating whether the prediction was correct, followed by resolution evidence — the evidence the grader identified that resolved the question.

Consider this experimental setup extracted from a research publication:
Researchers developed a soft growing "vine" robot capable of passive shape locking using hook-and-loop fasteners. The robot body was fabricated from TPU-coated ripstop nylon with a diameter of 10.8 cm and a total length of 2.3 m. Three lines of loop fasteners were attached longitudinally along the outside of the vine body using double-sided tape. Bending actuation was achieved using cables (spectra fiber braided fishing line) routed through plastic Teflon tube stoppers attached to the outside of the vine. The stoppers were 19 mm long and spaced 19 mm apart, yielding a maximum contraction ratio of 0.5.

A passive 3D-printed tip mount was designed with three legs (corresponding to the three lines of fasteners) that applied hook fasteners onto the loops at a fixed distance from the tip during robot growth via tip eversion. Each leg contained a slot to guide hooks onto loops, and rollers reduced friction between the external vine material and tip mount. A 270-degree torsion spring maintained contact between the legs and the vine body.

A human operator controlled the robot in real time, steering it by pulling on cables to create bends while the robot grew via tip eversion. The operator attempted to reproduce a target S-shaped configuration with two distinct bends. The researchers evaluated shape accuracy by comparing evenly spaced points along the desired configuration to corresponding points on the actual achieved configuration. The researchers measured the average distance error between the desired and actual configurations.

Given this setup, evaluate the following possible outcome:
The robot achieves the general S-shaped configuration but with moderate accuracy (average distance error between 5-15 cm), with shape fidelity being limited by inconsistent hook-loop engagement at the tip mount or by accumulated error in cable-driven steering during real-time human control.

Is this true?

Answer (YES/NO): NO